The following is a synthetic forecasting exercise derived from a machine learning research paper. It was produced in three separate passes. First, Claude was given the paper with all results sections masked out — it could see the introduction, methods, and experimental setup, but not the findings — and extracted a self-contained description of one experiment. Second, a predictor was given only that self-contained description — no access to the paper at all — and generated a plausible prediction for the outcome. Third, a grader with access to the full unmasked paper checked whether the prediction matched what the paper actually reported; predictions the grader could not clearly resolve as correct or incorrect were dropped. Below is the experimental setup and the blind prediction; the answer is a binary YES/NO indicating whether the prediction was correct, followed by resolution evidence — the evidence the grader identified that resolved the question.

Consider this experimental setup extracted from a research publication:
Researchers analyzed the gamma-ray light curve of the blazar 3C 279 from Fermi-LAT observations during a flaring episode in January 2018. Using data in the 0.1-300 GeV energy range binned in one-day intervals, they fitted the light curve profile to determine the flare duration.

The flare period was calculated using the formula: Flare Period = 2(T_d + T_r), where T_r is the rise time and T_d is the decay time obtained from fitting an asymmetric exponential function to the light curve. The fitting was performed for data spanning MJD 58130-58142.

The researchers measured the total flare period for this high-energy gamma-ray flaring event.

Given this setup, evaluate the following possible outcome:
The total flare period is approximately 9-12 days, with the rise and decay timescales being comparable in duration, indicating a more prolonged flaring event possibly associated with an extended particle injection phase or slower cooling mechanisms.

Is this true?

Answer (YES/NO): NO